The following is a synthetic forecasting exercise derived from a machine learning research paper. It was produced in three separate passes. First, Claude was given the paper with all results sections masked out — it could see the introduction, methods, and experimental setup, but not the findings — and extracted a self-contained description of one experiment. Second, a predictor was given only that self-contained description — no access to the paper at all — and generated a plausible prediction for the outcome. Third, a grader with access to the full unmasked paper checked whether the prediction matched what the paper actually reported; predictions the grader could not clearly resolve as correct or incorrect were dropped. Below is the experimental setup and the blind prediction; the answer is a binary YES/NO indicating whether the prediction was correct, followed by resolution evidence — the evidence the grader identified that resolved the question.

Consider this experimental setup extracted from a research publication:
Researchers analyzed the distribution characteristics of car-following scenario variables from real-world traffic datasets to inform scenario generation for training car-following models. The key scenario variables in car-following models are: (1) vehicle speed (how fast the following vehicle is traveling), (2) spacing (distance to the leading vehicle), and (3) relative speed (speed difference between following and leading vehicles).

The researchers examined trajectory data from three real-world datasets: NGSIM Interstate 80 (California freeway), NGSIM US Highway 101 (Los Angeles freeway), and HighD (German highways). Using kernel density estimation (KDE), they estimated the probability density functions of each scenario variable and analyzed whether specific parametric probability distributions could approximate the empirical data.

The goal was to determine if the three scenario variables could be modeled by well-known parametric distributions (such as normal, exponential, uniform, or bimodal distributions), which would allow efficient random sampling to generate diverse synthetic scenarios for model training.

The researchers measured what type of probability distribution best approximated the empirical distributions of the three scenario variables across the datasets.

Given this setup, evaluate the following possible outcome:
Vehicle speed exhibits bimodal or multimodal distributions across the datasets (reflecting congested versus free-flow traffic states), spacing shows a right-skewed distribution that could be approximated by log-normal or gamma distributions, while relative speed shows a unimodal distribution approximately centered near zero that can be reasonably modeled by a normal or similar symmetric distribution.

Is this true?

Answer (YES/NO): NO